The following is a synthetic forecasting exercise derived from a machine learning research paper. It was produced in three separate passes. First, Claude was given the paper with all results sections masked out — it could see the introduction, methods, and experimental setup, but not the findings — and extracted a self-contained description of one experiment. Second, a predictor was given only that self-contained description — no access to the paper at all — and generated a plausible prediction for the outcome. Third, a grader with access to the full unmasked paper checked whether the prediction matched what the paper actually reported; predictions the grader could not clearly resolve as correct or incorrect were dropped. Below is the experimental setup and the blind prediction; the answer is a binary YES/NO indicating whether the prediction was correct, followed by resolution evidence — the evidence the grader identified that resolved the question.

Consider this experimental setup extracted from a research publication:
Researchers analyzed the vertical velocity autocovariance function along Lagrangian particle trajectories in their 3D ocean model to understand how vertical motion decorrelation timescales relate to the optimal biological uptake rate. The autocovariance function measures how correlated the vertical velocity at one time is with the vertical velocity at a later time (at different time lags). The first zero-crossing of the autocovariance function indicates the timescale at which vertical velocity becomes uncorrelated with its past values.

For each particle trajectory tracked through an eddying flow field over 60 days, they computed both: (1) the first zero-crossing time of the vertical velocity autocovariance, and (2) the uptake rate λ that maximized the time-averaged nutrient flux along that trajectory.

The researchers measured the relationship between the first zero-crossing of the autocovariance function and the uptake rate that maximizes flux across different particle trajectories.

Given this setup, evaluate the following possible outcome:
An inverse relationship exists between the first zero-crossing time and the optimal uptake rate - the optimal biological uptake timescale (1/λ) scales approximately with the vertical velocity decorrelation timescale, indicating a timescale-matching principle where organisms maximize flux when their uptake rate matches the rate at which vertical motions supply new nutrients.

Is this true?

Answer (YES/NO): YES